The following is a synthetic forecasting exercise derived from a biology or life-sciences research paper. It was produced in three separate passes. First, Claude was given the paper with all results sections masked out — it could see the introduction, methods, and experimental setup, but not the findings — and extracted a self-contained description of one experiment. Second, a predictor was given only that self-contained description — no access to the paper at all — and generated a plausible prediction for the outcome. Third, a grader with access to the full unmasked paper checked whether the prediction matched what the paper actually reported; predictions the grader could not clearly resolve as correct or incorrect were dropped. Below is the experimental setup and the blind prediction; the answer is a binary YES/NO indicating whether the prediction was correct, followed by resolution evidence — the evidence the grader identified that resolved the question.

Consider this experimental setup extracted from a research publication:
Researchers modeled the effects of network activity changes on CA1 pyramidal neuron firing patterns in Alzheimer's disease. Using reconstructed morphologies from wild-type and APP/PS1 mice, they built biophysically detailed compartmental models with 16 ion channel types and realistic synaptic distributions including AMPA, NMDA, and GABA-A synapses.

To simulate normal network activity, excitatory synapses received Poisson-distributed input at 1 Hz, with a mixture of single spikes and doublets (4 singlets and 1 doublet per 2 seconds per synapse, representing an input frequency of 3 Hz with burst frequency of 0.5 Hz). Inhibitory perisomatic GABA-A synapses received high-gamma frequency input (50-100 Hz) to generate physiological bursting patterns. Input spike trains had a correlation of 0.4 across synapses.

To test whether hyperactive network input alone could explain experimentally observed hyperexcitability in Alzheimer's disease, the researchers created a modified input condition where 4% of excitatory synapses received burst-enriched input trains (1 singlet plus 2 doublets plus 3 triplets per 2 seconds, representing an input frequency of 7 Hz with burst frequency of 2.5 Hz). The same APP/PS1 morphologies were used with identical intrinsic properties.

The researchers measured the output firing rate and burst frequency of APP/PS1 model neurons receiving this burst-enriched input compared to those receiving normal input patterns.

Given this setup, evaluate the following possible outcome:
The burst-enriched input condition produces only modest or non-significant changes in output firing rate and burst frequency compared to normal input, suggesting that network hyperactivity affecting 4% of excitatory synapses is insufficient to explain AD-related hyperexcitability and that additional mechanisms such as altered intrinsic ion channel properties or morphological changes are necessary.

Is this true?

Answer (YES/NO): NO